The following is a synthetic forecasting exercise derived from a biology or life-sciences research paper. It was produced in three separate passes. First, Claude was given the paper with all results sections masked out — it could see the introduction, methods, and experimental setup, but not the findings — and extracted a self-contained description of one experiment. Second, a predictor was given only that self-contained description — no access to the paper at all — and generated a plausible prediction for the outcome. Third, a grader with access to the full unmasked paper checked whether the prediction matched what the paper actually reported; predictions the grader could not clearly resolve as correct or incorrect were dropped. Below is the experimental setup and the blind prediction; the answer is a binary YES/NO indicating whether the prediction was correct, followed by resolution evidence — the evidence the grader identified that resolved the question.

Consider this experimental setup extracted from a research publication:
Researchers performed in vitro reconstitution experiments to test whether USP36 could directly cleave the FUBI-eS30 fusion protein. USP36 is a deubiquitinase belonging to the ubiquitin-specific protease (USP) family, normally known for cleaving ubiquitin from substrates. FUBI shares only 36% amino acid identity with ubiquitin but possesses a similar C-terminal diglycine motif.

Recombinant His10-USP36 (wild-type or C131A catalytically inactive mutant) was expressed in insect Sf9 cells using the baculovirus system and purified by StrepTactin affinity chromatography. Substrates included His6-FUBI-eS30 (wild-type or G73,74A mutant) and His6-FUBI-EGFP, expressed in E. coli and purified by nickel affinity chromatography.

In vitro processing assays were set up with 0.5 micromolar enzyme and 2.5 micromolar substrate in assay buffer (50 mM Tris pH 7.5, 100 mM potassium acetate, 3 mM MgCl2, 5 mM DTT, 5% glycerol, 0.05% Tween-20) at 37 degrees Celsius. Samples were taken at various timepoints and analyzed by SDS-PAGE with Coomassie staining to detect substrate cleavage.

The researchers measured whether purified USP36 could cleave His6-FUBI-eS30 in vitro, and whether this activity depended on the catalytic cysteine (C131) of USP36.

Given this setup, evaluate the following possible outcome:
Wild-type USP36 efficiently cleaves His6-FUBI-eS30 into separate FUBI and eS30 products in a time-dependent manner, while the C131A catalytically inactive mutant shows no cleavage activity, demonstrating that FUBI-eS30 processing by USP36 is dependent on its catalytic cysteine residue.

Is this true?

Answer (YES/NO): YES